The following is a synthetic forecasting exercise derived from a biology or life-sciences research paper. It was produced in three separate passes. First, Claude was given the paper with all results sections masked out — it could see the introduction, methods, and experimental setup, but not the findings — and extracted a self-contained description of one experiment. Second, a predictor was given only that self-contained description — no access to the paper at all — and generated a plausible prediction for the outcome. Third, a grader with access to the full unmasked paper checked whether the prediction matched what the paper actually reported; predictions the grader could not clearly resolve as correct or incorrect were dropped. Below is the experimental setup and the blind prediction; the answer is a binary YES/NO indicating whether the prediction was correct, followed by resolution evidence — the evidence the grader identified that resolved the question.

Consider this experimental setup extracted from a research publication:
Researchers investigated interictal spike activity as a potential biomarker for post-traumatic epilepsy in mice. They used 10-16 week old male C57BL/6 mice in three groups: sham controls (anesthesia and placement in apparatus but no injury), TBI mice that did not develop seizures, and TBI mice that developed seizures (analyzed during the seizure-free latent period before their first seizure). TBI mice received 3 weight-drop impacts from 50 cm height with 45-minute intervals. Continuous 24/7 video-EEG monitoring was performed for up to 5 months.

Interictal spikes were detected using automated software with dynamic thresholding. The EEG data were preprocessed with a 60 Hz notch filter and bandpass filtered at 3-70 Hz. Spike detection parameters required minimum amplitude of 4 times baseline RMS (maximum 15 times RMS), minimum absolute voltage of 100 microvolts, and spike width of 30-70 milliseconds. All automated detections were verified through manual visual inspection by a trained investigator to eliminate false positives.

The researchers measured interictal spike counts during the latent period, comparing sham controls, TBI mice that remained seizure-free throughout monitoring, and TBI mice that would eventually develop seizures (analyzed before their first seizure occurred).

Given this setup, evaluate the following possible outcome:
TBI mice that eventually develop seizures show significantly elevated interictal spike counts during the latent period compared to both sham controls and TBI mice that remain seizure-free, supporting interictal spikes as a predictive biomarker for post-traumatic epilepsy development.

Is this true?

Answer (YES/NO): NO